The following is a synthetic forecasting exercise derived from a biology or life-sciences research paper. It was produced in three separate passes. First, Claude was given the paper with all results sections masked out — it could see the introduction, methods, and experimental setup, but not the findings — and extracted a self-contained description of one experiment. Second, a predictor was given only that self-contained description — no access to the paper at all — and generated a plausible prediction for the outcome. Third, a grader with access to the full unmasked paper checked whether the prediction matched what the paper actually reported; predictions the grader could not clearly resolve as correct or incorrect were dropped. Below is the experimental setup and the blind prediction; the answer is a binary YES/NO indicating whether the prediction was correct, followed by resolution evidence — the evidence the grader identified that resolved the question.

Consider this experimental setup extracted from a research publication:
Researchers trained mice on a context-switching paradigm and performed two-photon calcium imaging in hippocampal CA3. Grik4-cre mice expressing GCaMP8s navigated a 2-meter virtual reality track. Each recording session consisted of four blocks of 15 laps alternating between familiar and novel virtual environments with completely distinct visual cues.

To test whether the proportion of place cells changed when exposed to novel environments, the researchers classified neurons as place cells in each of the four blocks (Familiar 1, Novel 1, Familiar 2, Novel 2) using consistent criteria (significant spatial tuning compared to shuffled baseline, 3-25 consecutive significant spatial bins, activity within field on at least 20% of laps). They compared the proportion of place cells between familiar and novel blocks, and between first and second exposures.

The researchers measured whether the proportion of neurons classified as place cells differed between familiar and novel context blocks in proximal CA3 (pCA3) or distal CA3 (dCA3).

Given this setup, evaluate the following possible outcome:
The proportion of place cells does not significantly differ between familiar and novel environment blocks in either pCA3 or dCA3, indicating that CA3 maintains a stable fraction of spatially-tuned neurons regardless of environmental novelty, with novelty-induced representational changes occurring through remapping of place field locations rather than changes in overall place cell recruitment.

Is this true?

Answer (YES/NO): YES